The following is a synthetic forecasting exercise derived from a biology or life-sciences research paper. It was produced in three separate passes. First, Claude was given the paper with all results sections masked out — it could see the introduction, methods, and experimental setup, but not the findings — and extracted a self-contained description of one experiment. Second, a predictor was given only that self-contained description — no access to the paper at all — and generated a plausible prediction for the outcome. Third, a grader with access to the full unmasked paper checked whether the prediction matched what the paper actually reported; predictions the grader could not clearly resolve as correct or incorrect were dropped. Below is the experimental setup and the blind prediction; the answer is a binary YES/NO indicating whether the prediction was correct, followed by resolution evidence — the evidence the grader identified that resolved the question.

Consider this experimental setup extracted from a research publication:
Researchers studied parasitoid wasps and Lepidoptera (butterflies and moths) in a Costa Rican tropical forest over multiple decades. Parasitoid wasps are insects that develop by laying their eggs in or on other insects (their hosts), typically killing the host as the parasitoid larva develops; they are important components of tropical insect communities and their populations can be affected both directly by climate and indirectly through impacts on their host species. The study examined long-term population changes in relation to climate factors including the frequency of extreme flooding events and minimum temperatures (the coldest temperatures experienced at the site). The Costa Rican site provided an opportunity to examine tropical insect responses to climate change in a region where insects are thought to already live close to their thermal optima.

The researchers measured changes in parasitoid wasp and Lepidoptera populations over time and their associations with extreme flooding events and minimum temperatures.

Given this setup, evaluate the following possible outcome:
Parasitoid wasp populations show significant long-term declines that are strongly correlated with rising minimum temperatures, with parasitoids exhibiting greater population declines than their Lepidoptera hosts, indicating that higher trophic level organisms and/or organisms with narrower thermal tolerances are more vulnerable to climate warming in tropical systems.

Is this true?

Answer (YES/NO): NO